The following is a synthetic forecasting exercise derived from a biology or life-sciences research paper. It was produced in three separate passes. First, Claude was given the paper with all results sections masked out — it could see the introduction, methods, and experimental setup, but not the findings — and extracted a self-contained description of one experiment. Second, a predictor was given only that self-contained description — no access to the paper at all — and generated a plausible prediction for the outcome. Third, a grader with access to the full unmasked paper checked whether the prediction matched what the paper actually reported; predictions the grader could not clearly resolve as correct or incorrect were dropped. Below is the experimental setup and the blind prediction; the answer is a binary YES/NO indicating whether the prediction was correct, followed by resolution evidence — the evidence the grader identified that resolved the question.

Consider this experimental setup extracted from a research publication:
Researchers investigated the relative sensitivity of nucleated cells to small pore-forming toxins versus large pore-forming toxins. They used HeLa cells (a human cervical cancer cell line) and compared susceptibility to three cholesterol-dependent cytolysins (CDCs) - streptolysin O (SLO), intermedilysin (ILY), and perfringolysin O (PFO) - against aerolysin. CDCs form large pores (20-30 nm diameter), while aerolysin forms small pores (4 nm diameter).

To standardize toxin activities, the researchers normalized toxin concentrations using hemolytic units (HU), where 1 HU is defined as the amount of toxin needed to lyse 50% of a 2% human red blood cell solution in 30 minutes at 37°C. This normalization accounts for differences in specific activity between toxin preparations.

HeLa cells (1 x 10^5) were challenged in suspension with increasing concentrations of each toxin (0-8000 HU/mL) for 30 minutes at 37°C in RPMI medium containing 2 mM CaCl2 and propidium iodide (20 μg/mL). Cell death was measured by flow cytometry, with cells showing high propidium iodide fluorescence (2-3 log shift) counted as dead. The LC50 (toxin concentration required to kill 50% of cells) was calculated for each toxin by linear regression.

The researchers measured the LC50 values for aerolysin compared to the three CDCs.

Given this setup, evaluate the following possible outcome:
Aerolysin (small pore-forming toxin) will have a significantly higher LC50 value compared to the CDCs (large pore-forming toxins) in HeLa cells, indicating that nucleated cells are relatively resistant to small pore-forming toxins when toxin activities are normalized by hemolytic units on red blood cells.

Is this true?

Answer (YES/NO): NO